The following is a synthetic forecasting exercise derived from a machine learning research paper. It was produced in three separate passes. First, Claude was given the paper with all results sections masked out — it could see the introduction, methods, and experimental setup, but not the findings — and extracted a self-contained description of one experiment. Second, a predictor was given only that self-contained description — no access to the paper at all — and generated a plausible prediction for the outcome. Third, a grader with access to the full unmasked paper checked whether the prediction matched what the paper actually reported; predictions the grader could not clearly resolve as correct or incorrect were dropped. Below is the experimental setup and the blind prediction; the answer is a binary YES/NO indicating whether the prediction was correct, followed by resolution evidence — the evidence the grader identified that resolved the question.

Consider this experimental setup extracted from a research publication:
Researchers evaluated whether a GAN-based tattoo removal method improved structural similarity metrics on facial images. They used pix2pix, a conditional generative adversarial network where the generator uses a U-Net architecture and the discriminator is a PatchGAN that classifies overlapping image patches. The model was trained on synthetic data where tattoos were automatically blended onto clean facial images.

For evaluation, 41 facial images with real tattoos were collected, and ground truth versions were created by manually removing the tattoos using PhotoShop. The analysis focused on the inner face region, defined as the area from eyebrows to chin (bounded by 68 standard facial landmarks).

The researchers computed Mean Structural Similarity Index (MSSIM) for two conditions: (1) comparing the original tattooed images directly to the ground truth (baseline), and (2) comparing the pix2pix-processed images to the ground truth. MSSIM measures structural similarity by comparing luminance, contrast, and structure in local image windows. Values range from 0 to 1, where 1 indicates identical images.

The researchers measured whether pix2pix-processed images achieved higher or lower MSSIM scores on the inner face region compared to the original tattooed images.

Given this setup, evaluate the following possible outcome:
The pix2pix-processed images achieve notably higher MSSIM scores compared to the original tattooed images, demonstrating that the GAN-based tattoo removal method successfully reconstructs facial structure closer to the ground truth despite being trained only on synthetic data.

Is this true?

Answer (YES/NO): NO